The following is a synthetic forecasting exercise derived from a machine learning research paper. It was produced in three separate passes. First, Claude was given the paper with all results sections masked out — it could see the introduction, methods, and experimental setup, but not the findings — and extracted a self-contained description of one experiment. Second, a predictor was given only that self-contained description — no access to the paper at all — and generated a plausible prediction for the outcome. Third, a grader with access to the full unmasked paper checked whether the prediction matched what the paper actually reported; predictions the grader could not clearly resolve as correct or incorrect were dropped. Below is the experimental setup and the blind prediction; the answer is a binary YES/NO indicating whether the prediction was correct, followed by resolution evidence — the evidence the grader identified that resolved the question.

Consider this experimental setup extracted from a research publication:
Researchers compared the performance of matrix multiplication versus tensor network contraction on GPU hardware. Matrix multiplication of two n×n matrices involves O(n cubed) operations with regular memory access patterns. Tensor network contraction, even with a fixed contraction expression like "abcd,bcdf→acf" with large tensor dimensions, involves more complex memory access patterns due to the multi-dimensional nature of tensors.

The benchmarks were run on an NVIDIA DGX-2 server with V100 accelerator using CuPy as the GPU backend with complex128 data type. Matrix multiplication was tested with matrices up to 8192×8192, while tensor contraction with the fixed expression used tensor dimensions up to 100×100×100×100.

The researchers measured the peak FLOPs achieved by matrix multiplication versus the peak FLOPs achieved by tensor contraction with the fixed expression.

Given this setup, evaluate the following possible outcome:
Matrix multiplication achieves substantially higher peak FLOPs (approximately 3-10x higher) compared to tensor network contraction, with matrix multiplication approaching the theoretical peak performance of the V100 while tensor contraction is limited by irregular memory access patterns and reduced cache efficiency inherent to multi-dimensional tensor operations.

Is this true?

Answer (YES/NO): NO